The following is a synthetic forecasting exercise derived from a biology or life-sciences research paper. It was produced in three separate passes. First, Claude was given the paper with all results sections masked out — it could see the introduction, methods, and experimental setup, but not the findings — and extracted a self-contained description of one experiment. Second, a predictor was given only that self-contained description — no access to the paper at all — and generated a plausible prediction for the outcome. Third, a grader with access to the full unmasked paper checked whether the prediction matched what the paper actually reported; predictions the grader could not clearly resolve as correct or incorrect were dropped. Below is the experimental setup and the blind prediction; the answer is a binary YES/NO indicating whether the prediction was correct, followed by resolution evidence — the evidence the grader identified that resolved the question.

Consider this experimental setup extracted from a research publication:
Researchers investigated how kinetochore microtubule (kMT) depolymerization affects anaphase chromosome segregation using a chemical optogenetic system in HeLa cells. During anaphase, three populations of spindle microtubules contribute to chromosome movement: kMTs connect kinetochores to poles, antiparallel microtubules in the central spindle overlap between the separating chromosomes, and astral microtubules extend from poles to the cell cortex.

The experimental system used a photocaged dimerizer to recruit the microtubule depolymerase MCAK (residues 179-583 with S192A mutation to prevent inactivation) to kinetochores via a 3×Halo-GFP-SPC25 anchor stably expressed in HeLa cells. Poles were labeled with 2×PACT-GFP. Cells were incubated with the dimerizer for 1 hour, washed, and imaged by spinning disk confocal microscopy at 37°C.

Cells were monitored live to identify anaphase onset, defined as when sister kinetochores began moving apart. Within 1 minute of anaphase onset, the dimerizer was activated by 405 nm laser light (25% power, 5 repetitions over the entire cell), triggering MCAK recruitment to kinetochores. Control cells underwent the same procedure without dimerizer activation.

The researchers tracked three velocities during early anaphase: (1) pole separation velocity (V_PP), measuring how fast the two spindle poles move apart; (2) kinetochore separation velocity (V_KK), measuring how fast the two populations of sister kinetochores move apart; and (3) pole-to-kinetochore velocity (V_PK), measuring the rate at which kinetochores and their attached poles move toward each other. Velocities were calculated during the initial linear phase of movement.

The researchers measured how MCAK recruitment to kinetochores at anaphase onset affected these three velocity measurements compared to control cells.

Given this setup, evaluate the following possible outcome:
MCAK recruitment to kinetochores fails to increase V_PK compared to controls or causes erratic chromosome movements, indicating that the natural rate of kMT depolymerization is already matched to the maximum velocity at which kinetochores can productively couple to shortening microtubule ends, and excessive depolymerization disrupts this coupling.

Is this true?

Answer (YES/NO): NO